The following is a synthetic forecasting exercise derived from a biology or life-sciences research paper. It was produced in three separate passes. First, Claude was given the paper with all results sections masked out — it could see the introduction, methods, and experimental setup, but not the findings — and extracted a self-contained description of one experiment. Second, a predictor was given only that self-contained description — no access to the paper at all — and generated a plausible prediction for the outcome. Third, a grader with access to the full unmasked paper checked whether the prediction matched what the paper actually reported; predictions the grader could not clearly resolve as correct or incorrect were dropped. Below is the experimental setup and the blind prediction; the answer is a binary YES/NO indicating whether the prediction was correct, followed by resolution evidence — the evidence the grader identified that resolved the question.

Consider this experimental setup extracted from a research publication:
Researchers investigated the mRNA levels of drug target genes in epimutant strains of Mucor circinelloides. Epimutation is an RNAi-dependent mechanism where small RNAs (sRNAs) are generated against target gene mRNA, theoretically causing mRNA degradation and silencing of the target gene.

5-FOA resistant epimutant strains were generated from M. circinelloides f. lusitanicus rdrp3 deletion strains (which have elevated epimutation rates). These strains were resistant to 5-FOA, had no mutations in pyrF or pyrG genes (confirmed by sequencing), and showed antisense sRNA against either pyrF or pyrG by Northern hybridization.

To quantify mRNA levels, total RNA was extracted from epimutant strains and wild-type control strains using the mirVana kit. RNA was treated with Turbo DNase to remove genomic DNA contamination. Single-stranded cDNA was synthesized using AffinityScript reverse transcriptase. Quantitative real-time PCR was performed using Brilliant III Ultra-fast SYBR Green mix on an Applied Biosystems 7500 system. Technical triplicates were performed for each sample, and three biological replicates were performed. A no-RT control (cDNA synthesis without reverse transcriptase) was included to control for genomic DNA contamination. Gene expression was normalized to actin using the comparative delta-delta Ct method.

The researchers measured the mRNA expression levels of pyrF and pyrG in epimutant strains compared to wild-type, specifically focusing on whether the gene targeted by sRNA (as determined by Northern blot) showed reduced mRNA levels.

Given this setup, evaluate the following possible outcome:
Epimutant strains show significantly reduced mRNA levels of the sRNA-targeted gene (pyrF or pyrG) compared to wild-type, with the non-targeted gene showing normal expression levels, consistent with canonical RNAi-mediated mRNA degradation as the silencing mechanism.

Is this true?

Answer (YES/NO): YES